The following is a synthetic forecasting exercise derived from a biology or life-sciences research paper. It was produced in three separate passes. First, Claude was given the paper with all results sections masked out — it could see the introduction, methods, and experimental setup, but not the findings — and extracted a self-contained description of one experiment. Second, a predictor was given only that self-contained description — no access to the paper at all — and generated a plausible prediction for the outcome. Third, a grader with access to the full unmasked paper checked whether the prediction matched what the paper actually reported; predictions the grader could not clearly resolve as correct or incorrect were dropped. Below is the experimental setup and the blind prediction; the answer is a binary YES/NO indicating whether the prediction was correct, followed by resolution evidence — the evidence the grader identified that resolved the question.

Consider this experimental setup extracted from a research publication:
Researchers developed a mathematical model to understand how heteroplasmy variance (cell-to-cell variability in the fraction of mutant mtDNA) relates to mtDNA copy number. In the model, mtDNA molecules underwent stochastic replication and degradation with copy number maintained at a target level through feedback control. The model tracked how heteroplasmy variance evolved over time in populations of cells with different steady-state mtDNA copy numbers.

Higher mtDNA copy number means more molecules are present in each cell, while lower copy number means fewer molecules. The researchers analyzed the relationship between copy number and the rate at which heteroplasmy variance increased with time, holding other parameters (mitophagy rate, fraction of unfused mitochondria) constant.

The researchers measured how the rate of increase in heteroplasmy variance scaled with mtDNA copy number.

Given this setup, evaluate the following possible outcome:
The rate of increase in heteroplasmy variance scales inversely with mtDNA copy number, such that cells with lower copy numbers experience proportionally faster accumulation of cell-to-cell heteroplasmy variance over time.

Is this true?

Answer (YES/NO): YES